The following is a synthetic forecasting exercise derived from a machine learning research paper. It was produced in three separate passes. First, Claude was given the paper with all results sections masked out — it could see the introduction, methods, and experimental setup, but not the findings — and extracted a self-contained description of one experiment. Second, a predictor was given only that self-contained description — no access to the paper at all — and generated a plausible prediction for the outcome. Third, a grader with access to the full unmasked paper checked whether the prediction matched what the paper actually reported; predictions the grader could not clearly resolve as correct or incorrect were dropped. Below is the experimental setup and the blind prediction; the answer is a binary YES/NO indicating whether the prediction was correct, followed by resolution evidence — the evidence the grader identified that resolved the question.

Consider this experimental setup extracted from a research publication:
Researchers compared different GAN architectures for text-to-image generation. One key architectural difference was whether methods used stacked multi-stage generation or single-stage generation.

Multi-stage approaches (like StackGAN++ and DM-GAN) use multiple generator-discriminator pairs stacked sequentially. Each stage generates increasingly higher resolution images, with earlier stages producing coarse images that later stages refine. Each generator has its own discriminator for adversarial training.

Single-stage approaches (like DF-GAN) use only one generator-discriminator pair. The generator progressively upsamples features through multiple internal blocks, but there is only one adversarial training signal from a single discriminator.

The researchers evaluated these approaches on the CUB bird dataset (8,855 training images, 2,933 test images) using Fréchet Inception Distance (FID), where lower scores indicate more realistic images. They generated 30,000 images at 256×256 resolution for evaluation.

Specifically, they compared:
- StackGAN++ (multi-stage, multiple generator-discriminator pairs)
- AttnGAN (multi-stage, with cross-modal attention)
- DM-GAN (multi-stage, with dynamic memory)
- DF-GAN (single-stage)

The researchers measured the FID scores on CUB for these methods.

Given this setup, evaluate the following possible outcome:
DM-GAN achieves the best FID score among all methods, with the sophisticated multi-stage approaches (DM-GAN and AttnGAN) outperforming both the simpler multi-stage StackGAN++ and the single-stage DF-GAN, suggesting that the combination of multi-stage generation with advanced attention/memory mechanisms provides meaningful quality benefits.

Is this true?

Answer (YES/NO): NO